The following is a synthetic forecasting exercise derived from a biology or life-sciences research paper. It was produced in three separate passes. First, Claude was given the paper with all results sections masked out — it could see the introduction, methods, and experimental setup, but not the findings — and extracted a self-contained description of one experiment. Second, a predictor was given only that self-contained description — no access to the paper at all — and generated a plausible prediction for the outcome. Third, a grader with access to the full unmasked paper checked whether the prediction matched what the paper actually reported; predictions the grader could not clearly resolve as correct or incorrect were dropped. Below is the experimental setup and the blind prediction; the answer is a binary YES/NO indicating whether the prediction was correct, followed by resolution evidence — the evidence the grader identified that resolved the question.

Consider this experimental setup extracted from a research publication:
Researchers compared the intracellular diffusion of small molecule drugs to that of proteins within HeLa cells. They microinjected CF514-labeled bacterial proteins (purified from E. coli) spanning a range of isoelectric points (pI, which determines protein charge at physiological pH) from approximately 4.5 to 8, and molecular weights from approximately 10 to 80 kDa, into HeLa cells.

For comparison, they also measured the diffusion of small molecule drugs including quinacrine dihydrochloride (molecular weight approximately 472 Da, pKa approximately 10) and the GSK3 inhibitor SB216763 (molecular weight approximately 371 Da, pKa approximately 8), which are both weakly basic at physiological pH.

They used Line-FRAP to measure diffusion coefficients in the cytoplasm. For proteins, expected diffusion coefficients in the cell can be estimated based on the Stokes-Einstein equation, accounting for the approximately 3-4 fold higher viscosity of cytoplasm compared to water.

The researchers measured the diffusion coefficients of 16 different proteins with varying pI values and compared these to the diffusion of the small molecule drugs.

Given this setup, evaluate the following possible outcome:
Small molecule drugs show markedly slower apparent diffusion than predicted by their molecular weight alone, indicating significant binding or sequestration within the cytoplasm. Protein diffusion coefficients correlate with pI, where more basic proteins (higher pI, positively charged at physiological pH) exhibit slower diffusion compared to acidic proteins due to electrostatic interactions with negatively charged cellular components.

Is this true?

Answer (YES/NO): NO